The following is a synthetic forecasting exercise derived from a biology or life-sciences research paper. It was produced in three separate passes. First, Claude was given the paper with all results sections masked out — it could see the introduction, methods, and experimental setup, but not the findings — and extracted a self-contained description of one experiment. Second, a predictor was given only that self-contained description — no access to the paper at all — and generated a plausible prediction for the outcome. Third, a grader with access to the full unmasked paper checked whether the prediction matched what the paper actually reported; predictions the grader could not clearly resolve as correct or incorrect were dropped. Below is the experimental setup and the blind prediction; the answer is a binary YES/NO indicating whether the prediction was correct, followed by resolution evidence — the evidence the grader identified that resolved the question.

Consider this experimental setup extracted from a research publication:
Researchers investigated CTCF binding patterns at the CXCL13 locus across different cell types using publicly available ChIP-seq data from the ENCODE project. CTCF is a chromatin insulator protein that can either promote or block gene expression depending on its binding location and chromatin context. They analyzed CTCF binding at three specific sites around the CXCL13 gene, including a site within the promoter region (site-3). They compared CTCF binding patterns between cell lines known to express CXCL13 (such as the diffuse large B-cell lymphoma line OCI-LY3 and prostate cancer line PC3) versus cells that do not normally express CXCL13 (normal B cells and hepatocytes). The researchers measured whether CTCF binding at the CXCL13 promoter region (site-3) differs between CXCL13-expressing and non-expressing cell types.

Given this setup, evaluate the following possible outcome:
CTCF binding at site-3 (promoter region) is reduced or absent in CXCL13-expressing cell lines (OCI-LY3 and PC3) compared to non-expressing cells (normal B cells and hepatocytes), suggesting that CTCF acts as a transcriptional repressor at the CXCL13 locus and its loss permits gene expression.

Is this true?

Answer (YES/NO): NO